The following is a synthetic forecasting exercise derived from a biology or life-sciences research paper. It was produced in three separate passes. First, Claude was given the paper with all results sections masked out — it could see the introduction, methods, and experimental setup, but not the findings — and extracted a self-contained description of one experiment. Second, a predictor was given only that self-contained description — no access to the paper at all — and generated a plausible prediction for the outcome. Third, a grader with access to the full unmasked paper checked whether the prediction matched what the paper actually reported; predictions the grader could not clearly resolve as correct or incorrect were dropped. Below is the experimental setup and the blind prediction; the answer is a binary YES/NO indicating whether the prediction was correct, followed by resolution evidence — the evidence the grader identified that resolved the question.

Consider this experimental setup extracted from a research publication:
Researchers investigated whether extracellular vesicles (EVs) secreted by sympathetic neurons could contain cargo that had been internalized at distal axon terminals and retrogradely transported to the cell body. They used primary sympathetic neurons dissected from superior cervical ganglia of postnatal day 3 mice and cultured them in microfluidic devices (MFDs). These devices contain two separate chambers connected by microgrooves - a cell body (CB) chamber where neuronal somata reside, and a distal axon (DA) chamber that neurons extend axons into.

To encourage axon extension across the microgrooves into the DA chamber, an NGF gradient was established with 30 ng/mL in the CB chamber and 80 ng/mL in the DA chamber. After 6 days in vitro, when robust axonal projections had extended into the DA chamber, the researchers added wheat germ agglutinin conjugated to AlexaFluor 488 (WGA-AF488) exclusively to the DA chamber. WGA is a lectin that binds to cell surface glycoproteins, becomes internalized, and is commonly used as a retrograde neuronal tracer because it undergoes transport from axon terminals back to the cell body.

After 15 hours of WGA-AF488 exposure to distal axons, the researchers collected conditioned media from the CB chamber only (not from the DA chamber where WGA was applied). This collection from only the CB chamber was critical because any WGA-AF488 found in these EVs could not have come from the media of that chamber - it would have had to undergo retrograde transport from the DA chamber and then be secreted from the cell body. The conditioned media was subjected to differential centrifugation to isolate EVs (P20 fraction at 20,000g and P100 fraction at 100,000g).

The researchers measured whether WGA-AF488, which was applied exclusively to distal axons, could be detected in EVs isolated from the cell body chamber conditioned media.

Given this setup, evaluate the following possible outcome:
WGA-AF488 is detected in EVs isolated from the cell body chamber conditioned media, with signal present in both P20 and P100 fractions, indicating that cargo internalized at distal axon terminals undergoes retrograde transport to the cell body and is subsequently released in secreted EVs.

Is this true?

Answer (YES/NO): NO